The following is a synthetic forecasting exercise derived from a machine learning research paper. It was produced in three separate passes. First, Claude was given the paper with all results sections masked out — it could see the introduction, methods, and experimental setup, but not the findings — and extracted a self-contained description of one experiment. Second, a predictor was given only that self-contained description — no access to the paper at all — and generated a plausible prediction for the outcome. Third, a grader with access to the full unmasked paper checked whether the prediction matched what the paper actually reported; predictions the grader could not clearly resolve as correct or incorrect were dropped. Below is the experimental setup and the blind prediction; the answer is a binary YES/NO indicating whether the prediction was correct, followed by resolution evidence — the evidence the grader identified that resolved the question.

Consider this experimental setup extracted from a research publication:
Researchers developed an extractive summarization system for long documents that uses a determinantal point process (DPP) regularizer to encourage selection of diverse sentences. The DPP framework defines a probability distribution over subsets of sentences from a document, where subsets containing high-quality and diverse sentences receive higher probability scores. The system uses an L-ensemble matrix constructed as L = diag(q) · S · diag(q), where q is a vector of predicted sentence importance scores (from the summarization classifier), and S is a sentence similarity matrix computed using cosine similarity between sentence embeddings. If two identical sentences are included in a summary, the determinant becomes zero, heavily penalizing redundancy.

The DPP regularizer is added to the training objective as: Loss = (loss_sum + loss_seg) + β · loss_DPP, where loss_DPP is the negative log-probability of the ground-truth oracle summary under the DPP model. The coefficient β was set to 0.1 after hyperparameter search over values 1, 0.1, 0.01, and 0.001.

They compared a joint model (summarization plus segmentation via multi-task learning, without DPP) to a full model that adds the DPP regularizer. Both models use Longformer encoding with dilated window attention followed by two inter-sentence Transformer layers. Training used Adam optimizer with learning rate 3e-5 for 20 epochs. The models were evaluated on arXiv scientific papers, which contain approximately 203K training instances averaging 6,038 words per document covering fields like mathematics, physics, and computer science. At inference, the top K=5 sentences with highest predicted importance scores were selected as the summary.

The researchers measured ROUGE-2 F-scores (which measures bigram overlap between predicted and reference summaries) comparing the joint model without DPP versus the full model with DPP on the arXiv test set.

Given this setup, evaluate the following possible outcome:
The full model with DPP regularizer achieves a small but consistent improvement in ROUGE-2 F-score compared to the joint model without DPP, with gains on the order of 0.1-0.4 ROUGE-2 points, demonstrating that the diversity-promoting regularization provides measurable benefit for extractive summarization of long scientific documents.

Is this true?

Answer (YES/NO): YES